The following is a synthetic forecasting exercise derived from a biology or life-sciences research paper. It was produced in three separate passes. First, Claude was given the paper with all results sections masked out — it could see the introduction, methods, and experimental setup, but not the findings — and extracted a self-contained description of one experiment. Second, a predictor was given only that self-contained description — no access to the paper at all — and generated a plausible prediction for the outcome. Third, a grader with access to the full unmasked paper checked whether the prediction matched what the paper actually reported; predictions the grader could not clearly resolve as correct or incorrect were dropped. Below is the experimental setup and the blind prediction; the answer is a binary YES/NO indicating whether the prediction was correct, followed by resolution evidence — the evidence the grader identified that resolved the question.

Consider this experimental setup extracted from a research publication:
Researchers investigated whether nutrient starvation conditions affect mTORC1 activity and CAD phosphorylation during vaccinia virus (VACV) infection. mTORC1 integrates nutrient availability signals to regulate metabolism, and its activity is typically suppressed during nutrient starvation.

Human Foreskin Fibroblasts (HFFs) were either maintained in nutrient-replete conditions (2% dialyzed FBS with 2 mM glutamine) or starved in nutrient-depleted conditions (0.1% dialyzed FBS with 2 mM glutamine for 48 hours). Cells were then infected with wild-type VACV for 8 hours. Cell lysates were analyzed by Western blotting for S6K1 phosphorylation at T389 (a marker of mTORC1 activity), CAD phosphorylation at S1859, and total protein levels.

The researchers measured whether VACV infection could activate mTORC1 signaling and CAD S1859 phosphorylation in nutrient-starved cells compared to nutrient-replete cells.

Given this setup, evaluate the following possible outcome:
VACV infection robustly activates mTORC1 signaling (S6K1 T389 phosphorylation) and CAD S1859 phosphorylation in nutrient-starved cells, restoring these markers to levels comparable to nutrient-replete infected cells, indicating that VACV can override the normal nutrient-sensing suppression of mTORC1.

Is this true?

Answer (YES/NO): NO